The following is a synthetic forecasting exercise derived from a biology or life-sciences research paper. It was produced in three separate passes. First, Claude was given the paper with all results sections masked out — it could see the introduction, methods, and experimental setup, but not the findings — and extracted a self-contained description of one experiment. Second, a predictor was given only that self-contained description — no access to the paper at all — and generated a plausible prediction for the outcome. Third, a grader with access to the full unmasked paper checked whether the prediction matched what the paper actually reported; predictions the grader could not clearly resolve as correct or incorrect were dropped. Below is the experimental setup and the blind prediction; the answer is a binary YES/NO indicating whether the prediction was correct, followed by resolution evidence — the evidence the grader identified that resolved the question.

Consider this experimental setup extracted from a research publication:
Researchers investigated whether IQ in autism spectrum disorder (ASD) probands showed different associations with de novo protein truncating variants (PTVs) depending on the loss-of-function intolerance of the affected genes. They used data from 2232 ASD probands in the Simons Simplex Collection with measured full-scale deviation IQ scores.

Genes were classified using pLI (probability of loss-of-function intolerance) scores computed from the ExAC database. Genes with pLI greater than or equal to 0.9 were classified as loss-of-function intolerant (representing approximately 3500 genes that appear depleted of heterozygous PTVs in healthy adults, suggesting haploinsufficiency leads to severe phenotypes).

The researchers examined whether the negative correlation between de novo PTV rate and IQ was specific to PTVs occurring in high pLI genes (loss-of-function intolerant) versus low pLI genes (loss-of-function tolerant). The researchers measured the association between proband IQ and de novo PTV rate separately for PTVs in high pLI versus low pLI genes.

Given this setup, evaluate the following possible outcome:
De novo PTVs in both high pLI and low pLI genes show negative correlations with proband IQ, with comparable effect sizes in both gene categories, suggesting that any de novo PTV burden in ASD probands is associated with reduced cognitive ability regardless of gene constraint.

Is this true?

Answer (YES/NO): NO